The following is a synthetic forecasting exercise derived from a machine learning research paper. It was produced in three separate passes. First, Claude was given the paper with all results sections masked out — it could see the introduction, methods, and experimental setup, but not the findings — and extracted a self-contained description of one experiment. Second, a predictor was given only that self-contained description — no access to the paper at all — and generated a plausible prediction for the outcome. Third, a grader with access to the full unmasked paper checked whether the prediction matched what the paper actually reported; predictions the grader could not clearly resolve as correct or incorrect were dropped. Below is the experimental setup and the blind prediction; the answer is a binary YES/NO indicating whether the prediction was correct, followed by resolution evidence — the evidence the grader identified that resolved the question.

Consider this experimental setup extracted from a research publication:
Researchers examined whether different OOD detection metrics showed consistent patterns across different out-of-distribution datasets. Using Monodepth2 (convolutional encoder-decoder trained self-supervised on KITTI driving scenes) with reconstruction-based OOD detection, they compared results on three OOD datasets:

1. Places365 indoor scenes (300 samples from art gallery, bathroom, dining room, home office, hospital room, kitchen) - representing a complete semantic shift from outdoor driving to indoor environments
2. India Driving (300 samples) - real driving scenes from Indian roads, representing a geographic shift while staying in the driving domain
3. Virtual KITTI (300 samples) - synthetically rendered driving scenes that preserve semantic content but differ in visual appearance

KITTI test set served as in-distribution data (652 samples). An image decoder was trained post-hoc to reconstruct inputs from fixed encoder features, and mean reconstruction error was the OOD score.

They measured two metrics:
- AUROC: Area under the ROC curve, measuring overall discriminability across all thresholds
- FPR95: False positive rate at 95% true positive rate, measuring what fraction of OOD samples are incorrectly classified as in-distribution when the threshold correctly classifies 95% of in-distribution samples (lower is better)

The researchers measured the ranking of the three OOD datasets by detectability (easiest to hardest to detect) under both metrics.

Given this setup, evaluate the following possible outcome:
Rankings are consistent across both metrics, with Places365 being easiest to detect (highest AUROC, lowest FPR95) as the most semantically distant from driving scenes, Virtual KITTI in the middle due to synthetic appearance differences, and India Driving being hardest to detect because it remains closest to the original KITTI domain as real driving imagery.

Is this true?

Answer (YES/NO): NO